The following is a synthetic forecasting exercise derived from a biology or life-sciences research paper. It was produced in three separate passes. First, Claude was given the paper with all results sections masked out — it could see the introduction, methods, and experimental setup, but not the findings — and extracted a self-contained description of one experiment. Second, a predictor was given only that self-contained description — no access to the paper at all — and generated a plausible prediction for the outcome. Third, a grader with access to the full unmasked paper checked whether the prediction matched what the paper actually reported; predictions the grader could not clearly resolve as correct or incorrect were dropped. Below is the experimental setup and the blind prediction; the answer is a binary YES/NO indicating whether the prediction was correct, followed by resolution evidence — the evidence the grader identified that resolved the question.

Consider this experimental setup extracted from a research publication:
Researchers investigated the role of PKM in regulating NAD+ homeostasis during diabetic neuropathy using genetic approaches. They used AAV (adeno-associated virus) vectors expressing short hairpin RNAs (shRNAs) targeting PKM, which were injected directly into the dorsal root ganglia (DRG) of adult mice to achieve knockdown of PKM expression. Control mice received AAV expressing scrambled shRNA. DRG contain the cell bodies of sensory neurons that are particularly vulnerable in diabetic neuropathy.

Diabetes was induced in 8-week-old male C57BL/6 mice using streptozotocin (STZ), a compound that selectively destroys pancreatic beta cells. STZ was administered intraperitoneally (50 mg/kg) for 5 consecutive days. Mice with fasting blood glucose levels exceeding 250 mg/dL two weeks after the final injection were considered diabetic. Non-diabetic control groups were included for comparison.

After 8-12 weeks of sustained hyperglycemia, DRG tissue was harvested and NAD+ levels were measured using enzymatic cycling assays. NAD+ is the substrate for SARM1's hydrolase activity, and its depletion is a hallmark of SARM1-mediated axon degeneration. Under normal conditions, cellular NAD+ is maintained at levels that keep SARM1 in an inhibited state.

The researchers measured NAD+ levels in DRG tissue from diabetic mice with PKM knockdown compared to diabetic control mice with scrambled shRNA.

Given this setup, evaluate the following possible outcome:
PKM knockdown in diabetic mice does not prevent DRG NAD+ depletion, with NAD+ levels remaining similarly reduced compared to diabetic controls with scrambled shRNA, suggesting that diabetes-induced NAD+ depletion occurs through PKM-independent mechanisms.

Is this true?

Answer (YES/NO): NO